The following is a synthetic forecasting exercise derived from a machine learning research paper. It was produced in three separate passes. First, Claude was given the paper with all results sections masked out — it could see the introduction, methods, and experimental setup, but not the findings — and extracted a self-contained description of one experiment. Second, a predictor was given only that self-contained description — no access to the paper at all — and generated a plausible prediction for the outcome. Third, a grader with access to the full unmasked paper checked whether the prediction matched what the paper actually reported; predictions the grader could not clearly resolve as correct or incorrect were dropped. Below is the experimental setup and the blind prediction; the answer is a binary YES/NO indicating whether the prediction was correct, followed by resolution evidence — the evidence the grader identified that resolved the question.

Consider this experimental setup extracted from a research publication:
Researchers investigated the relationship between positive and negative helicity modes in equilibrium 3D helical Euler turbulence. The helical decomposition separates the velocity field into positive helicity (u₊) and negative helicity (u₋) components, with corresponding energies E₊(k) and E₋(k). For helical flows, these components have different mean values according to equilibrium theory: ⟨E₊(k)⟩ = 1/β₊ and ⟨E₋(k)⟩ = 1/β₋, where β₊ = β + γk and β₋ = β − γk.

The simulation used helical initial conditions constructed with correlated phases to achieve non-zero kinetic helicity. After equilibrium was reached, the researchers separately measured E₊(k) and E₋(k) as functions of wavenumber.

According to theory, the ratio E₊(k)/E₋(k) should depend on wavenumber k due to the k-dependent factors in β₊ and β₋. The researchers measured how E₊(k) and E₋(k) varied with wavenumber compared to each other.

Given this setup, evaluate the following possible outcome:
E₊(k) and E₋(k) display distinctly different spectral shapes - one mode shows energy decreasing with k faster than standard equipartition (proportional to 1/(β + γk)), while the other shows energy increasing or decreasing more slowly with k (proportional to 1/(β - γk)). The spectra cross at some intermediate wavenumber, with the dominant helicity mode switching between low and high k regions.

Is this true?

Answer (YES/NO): NO